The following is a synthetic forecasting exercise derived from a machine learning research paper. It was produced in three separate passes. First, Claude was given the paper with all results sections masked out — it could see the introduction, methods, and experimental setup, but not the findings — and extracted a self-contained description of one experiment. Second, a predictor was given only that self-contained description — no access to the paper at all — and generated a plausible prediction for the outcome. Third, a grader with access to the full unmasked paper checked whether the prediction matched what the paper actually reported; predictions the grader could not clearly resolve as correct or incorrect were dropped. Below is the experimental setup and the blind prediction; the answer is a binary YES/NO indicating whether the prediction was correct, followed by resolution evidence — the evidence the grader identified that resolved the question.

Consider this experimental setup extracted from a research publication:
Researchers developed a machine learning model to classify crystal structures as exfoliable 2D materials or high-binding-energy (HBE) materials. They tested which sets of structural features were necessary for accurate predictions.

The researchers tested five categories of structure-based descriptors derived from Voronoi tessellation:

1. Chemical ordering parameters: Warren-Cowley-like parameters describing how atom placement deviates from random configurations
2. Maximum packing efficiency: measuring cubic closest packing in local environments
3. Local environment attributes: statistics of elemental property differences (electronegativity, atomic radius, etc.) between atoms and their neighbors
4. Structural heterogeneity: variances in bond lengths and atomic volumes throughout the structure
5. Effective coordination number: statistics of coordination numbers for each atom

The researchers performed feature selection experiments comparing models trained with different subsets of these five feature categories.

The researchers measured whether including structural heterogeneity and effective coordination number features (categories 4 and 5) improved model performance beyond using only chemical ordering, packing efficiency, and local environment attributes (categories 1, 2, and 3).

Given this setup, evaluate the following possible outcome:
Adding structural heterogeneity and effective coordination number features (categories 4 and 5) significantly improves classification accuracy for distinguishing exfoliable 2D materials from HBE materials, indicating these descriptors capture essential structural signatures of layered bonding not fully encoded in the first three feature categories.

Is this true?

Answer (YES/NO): NO